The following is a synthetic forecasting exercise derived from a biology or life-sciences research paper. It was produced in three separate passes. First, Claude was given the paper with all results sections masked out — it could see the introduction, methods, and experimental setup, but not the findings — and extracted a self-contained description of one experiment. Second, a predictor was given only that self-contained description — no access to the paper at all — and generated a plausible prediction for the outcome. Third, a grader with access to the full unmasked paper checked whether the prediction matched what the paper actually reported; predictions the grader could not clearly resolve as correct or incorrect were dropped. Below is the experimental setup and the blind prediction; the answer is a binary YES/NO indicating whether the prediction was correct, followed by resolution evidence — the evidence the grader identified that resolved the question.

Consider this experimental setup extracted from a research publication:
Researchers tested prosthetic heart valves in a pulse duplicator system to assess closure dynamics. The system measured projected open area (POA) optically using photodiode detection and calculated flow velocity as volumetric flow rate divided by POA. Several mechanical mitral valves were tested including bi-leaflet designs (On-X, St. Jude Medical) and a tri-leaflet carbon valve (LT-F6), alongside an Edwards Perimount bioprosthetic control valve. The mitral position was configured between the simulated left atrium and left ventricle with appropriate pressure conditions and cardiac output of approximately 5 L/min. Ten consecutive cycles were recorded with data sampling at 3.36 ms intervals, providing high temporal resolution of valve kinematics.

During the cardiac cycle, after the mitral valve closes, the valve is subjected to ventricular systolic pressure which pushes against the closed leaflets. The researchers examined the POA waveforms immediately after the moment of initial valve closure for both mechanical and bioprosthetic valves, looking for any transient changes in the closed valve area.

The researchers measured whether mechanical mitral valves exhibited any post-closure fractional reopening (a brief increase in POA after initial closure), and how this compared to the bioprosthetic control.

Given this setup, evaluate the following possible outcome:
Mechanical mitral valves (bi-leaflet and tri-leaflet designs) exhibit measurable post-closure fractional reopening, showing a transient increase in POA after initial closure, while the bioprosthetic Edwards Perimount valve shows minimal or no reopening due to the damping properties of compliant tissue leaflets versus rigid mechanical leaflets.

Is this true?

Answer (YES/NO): YES